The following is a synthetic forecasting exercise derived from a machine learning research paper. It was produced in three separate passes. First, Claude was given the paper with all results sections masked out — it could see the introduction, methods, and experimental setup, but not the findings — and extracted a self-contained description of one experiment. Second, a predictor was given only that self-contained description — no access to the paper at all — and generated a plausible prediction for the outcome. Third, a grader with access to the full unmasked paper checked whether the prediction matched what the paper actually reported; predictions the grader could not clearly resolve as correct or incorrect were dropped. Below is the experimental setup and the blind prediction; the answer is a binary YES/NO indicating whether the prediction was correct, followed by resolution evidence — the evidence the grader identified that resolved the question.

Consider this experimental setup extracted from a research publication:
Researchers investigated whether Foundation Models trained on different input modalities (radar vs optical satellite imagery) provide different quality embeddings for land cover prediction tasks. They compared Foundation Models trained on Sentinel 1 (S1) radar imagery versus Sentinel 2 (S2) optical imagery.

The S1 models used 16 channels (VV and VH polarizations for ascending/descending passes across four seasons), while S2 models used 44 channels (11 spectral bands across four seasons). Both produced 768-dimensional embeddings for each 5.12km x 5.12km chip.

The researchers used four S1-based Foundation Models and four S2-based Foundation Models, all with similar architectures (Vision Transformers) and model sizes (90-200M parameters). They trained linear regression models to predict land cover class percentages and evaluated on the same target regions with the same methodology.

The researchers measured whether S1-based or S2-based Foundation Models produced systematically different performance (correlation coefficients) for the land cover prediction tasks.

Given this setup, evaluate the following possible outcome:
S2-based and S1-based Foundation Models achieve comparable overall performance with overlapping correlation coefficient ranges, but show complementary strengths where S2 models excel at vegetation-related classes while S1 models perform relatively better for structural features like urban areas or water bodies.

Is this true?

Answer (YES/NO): NO